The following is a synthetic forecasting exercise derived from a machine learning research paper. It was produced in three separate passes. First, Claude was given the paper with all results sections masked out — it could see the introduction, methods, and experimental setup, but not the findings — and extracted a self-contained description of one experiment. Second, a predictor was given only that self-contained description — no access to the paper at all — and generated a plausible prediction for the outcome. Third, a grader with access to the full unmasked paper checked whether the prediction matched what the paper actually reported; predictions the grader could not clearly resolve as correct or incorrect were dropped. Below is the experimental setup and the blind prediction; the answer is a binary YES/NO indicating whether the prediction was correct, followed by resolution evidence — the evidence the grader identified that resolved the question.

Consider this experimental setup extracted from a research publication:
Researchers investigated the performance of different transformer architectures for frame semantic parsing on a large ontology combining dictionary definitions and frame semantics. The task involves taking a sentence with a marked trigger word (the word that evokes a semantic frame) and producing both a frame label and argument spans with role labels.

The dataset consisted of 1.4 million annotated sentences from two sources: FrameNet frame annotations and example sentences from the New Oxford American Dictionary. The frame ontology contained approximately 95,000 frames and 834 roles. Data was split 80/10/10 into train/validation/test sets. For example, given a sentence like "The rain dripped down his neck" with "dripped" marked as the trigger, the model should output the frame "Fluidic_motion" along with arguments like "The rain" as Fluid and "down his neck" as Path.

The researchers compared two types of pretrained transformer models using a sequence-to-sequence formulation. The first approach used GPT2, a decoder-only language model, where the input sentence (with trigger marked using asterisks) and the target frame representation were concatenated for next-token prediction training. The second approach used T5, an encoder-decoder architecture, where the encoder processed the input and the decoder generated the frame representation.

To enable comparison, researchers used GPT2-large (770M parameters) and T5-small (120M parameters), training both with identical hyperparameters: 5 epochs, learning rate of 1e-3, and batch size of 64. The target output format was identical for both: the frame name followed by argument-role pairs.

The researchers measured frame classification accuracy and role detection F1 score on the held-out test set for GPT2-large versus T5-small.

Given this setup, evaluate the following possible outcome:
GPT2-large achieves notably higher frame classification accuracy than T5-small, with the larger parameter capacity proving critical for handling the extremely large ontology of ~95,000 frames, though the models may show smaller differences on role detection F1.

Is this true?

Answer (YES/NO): NO